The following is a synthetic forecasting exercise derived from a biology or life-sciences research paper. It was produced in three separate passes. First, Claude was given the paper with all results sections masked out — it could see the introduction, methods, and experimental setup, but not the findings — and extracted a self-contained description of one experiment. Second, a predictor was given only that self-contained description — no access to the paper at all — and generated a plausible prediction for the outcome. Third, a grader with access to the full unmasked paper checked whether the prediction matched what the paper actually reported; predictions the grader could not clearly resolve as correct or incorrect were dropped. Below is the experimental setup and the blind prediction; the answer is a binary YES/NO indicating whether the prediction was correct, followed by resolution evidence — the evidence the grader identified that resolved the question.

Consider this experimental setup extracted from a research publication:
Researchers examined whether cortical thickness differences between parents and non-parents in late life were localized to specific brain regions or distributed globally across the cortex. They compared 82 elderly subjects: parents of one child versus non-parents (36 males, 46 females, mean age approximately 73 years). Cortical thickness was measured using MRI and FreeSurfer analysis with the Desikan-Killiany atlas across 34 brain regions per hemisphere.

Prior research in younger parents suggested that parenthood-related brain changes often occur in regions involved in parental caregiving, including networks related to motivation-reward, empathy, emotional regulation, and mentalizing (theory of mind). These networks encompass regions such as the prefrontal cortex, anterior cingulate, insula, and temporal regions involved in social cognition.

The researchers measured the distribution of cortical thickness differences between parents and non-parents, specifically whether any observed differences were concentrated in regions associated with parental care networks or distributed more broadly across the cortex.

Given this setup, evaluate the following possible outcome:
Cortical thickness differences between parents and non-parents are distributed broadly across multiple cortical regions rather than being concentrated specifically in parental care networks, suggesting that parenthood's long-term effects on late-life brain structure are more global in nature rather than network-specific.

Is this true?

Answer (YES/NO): NO